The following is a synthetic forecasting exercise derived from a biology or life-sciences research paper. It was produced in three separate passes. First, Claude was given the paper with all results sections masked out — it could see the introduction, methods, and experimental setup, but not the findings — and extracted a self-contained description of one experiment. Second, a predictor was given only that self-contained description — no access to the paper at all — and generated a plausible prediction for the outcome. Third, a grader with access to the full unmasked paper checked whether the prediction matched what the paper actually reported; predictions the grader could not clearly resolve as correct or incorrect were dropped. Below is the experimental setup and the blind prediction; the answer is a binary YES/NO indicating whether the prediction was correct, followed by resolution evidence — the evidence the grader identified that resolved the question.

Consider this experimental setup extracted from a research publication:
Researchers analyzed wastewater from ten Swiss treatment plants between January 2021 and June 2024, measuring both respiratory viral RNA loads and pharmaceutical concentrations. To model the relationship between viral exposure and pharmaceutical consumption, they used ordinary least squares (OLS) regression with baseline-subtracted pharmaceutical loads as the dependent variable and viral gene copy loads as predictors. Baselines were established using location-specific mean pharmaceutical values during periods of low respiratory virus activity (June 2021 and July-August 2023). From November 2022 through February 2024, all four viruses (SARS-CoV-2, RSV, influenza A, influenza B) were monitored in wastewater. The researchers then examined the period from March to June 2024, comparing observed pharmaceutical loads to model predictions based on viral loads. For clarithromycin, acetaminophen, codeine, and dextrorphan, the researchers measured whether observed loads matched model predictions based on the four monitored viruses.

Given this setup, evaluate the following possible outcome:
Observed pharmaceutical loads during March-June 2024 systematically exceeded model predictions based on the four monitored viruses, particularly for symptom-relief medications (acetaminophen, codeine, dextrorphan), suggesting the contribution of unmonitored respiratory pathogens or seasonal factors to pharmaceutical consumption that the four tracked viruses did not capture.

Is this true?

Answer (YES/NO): YES